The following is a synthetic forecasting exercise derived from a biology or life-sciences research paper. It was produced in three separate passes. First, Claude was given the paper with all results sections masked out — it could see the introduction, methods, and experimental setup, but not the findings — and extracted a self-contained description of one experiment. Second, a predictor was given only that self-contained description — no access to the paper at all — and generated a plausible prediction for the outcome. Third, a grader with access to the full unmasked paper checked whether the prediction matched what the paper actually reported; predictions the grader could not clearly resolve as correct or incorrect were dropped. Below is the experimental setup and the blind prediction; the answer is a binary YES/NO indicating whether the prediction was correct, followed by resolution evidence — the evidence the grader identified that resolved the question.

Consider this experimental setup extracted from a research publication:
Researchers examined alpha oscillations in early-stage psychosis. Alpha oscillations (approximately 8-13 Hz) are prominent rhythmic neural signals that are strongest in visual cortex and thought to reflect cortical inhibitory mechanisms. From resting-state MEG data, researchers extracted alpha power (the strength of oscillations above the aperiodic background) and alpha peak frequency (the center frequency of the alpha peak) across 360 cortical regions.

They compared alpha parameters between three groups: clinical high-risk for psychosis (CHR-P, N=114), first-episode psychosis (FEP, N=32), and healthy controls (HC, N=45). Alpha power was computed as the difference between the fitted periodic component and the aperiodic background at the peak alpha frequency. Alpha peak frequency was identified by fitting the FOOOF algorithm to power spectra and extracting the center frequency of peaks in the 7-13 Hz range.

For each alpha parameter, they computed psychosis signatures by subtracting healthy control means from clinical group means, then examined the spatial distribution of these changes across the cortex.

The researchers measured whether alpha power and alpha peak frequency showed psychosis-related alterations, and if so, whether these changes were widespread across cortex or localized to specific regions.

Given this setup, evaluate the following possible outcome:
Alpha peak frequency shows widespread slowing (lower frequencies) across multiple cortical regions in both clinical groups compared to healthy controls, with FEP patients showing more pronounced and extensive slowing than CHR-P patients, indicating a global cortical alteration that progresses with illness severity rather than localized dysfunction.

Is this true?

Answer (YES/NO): NO